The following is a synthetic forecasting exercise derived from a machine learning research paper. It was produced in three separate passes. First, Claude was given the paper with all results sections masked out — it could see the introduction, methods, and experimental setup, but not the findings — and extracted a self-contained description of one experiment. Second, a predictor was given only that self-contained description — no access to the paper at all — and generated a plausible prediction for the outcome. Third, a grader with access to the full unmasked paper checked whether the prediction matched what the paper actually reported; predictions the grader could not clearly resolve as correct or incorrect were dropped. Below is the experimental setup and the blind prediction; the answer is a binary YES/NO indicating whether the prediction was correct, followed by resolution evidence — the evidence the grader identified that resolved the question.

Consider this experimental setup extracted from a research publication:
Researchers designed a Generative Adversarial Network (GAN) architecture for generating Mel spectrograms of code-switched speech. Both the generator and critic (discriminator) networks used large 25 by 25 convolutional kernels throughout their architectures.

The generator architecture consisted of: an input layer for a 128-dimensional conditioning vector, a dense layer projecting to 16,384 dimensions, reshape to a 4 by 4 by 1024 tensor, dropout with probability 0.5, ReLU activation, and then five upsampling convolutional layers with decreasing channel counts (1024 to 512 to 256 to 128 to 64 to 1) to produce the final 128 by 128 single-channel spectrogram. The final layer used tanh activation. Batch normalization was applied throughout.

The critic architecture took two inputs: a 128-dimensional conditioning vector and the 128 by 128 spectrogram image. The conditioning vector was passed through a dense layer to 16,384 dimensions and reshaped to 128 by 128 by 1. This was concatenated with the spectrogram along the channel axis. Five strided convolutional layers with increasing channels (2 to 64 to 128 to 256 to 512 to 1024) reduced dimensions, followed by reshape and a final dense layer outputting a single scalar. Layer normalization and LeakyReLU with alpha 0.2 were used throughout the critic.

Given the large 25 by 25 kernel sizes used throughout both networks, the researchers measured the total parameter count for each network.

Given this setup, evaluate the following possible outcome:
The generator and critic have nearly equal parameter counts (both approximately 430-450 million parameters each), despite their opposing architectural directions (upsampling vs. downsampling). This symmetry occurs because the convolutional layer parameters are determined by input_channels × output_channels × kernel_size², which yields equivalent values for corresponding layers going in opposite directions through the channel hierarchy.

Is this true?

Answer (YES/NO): NO